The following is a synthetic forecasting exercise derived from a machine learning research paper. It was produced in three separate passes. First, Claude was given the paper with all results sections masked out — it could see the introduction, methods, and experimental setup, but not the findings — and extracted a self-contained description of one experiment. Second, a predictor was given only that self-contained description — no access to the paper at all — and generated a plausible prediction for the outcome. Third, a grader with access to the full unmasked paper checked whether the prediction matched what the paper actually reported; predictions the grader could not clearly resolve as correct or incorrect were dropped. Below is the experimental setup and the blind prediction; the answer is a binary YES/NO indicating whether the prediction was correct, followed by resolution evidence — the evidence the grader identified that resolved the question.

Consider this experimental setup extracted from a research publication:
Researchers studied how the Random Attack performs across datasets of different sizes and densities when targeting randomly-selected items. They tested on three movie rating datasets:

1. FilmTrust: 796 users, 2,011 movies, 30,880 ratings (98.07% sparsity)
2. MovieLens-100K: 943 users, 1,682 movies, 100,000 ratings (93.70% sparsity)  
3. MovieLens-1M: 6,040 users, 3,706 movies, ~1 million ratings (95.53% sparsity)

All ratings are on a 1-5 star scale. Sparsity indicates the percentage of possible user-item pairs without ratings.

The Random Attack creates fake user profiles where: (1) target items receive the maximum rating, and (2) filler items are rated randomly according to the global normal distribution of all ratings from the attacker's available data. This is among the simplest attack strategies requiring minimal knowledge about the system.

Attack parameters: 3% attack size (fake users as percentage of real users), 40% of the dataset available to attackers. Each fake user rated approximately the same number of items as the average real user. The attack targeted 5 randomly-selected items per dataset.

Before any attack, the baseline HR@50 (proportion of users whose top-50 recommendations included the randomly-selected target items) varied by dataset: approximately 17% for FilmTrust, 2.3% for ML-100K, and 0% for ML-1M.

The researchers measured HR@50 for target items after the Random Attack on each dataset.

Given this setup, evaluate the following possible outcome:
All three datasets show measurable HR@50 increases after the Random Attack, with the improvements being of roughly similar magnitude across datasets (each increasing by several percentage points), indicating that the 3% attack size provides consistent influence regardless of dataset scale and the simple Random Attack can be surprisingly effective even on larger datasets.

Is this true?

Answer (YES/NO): NO